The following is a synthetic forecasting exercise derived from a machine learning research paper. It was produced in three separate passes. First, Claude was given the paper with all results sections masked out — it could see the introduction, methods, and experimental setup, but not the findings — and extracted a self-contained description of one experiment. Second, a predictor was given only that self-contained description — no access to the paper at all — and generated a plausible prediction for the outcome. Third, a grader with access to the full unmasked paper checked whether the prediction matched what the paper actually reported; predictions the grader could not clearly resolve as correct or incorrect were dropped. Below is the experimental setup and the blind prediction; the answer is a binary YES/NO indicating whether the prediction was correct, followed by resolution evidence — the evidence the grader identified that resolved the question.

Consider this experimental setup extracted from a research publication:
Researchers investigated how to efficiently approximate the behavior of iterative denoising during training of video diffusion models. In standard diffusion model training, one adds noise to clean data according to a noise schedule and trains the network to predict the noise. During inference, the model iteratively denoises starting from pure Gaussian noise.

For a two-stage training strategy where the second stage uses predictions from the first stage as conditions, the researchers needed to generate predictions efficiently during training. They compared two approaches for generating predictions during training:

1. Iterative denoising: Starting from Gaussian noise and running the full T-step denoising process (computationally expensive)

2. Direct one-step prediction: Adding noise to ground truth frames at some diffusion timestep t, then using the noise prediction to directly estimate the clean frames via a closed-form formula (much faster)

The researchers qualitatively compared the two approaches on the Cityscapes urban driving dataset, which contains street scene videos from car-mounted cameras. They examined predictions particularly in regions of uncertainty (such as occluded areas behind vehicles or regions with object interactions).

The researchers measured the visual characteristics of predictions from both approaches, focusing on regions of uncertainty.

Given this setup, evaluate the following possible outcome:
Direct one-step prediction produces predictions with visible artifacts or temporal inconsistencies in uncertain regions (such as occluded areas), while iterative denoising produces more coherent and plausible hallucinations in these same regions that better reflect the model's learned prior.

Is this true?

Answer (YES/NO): NO